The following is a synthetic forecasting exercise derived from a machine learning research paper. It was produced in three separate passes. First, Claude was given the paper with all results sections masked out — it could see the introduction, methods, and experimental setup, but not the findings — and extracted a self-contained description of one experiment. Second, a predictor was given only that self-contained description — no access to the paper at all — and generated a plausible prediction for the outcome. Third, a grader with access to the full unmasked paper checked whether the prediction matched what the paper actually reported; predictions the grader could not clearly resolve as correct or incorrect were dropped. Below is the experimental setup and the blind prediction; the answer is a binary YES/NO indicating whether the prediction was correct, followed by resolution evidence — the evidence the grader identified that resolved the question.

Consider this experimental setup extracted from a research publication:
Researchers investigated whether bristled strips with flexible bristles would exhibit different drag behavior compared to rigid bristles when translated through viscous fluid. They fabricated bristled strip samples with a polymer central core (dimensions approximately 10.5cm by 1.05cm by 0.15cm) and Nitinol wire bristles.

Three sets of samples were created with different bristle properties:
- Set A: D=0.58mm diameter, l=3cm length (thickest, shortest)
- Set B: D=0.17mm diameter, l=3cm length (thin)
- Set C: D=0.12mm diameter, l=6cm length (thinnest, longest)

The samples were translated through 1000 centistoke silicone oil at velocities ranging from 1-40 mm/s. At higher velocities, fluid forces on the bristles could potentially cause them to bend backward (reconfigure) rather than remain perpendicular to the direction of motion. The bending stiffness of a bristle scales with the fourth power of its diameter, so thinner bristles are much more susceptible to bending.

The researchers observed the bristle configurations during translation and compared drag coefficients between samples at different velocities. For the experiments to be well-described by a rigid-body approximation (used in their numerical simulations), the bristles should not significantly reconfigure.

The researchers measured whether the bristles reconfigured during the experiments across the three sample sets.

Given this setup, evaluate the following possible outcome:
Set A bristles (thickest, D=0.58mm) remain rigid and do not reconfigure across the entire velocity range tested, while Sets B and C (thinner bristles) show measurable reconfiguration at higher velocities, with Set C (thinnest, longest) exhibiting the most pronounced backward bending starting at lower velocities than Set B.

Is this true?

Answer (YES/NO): NO